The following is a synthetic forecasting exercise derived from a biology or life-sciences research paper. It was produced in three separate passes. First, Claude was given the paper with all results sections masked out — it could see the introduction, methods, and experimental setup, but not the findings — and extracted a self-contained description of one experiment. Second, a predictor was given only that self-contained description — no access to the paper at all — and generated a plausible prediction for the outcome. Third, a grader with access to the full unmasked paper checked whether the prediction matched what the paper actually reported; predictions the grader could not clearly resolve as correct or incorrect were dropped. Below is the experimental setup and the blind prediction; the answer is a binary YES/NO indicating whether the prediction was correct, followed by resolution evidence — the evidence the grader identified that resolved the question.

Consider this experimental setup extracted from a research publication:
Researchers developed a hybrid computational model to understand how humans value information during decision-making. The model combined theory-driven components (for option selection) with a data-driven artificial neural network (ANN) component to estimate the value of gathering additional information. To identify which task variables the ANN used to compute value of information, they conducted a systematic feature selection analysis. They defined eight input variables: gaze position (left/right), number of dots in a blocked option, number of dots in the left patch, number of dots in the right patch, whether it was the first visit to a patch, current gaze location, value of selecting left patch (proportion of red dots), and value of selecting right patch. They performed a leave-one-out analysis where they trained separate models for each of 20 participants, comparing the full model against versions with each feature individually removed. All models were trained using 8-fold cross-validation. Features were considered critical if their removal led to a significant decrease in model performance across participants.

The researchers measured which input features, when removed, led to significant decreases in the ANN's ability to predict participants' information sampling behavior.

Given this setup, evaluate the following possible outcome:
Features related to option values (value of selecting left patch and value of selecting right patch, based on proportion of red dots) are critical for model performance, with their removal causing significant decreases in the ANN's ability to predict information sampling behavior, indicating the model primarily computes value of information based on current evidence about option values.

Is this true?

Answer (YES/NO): NO